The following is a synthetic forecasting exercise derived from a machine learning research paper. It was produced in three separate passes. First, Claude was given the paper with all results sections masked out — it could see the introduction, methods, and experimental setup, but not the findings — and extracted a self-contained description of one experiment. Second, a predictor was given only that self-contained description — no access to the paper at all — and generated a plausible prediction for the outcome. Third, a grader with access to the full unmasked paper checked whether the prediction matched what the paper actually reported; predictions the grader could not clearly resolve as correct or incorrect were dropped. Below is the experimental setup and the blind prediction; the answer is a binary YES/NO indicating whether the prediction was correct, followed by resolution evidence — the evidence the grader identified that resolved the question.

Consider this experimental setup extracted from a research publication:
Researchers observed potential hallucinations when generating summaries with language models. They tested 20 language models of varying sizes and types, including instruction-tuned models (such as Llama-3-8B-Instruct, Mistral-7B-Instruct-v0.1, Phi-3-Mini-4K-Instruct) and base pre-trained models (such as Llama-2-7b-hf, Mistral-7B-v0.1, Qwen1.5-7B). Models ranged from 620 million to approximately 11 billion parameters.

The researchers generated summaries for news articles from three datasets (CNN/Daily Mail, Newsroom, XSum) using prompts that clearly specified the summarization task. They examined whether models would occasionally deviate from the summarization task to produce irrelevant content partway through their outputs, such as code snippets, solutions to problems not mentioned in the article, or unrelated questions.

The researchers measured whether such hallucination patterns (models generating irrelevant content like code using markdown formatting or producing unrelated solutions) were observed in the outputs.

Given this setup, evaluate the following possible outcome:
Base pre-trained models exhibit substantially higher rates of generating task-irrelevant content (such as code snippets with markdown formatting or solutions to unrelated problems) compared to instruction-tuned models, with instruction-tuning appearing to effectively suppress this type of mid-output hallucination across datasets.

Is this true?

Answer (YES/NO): NO